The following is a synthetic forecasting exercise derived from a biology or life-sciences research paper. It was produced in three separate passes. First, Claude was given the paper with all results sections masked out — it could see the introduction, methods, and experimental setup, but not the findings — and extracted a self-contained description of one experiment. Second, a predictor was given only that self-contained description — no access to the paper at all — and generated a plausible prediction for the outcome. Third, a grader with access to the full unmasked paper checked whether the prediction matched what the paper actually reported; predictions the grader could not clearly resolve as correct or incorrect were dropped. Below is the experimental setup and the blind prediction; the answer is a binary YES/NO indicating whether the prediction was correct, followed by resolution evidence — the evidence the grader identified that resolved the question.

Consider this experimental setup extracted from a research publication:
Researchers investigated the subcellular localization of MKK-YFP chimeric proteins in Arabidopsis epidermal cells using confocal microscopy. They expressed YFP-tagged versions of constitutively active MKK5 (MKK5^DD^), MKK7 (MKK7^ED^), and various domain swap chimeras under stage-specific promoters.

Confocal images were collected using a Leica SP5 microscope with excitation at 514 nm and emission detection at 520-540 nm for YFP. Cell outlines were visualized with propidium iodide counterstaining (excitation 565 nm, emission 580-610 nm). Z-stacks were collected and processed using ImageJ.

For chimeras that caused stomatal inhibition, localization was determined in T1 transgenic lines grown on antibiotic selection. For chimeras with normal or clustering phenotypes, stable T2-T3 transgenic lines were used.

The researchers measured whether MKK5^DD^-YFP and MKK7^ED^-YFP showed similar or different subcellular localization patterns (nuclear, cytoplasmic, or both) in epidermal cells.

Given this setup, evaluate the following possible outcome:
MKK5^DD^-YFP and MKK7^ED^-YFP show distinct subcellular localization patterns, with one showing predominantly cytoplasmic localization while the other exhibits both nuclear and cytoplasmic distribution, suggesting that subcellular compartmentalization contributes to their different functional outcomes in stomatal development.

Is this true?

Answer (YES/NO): NO